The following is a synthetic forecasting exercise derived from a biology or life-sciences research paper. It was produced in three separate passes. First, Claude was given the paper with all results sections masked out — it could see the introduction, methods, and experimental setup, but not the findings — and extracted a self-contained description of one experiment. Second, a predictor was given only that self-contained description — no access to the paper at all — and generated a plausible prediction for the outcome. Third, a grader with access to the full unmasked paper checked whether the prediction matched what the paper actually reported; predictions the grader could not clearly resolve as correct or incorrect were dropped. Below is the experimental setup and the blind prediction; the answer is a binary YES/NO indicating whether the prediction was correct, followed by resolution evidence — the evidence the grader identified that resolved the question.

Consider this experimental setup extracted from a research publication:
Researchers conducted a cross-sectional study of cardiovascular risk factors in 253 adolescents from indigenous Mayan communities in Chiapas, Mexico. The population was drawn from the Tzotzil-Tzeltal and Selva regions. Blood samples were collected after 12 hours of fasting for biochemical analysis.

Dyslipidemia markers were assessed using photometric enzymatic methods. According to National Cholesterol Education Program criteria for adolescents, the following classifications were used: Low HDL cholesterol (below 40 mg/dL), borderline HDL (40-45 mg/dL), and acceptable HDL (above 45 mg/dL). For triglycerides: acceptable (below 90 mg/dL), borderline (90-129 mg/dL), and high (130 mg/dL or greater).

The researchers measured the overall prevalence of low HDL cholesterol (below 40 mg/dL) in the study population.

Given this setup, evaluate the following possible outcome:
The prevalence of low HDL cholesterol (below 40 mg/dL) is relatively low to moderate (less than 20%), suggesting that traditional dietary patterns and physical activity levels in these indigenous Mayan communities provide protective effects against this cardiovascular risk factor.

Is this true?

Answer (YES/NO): NO